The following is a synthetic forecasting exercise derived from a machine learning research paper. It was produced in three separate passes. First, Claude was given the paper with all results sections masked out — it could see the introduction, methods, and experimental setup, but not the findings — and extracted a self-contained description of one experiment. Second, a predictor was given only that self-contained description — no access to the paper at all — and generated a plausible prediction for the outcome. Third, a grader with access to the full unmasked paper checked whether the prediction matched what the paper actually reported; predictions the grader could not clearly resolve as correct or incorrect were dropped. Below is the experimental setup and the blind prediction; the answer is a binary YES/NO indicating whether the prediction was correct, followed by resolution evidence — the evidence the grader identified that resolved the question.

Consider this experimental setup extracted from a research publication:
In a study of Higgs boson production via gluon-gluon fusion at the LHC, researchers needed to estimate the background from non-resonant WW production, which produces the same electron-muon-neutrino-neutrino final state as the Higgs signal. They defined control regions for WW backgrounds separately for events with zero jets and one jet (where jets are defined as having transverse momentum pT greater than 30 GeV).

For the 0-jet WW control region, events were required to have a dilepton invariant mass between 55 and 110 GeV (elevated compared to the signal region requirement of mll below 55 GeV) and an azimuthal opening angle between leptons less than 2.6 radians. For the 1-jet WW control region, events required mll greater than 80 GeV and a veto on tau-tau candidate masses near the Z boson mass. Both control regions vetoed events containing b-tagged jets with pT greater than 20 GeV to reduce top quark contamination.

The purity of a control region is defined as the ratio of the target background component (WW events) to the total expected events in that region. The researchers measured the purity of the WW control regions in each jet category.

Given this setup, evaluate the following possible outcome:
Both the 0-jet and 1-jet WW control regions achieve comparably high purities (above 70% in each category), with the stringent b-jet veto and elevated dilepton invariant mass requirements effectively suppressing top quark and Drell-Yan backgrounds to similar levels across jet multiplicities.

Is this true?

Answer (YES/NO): NO